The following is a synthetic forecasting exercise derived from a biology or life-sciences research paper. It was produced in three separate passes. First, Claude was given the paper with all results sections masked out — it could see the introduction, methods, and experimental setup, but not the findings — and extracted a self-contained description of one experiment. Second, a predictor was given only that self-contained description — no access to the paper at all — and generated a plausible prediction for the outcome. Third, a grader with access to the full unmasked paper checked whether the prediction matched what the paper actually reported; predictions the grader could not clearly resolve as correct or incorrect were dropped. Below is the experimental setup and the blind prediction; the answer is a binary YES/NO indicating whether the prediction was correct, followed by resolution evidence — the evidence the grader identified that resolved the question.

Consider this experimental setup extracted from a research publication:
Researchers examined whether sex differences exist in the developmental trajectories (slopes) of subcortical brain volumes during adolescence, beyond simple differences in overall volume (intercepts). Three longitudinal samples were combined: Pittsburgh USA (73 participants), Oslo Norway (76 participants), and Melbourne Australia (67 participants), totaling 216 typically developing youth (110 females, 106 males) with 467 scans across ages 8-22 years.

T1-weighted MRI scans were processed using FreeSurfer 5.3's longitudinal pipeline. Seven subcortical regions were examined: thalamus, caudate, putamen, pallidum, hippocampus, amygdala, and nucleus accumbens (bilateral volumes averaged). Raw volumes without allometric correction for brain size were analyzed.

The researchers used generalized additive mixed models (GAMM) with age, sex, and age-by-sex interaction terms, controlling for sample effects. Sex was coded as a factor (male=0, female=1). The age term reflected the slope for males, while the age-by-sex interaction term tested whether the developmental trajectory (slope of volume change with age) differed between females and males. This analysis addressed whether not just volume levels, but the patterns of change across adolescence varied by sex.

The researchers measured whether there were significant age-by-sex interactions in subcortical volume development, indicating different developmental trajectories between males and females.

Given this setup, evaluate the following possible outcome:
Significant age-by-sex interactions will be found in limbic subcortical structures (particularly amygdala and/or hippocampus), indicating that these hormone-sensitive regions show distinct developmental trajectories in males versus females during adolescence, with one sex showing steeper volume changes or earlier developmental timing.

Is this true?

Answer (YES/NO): YES